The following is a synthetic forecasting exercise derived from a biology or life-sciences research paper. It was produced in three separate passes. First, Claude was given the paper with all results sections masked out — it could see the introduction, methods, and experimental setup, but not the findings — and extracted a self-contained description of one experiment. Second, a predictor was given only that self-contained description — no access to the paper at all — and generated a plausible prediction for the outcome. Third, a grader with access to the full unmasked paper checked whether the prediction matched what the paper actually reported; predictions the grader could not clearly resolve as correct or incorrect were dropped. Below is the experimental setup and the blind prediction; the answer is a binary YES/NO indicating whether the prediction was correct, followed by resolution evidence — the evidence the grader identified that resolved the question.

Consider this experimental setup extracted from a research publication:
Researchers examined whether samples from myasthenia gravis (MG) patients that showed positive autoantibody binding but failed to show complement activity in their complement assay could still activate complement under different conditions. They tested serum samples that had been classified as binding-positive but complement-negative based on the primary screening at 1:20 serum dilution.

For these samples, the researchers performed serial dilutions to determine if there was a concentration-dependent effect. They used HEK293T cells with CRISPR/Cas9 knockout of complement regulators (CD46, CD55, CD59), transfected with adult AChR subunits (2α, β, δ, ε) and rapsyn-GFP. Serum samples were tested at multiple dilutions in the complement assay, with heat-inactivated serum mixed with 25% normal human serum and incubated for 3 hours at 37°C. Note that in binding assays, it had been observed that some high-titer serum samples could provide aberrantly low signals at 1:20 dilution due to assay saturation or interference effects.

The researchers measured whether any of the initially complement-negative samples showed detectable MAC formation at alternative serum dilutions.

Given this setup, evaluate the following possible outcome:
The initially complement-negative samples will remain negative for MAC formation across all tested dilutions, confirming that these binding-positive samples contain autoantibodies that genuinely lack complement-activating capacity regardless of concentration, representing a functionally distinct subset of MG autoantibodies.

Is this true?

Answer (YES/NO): YES